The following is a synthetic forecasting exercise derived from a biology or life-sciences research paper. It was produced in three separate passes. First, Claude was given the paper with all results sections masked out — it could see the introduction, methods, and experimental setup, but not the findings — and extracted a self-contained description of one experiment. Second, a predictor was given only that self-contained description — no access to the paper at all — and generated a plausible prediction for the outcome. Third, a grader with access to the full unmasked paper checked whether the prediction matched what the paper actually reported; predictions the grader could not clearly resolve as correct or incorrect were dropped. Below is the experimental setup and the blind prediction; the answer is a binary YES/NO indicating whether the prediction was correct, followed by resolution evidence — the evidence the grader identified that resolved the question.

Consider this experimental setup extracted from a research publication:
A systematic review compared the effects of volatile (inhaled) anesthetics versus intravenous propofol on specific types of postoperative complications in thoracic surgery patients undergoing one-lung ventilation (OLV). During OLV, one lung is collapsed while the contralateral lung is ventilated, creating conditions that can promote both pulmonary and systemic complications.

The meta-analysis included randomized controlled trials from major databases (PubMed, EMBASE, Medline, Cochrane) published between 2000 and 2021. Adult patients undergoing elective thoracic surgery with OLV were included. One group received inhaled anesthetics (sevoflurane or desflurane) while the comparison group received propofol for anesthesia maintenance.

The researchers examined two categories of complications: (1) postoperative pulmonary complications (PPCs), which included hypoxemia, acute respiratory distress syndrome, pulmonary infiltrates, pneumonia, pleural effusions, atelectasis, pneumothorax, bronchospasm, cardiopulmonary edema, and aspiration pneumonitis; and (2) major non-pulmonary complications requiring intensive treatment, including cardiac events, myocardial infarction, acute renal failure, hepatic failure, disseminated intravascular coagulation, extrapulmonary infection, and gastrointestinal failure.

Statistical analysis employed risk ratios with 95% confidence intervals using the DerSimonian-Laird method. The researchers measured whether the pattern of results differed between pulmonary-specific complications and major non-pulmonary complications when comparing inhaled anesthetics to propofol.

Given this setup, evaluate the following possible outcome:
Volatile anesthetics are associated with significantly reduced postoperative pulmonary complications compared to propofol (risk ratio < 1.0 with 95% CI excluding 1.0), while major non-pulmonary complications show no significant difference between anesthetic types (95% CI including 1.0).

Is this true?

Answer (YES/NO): YES